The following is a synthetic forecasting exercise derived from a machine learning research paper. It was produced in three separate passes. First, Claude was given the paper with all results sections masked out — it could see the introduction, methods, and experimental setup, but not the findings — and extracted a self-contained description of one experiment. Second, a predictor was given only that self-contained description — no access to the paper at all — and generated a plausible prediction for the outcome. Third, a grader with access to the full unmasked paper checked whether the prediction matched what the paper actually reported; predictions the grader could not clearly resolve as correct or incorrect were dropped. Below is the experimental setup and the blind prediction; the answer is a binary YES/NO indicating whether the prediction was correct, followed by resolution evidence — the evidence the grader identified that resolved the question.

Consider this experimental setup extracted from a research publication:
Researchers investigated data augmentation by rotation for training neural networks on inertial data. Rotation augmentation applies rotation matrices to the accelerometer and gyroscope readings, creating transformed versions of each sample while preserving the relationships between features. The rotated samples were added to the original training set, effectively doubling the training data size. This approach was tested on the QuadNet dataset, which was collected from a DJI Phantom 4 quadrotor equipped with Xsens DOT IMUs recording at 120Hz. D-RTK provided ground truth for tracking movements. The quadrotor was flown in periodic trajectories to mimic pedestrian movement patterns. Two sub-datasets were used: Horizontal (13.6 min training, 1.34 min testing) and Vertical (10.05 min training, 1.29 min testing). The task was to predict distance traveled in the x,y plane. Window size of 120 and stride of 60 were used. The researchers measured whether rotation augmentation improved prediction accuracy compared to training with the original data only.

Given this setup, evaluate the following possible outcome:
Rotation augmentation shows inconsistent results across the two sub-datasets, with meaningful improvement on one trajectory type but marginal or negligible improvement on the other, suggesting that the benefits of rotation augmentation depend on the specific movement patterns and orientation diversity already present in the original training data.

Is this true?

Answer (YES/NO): NO